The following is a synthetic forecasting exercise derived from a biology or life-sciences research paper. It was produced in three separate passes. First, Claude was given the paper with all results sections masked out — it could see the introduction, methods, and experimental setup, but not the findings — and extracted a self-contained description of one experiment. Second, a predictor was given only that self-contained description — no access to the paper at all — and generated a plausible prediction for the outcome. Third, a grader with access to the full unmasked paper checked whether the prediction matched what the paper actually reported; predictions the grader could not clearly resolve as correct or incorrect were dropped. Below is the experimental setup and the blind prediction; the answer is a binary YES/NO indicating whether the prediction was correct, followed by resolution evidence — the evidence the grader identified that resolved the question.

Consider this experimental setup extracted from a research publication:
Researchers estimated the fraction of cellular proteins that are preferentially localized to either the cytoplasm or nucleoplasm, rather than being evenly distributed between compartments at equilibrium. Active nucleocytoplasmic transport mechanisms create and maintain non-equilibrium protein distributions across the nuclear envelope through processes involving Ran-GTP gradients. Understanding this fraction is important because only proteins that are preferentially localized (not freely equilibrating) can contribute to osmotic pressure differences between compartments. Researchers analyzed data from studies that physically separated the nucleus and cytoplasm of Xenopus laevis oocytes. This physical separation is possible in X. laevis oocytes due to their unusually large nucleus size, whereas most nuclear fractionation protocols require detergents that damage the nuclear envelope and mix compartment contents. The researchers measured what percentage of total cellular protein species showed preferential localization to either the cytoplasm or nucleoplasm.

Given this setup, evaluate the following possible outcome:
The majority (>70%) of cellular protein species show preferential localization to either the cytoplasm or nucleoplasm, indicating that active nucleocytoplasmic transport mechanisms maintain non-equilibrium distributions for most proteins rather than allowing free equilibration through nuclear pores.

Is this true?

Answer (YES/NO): YES